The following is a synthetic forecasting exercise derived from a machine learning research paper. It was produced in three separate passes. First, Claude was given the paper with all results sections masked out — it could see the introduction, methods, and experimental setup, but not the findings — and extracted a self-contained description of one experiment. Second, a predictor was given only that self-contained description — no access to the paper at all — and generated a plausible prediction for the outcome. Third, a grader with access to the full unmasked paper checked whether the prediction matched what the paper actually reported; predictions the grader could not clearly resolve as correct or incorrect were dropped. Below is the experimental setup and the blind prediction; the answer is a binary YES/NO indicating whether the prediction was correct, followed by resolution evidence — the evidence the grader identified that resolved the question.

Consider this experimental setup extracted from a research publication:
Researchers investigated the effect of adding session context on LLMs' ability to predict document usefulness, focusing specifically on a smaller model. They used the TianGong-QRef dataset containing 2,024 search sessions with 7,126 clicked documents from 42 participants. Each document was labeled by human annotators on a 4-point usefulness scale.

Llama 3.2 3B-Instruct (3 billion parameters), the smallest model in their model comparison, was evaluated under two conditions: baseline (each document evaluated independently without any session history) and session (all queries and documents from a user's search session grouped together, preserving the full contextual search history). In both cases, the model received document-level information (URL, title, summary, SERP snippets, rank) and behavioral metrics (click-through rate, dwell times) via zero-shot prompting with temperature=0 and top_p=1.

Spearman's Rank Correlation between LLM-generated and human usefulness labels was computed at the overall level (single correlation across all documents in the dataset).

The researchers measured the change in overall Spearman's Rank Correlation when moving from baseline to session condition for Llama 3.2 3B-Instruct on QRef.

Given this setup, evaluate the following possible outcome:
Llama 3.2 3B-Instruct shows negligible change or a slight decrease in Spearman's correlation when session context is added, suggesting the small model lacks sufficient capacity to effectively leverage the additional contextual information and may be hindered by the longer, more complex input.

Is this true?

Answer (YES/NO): NO